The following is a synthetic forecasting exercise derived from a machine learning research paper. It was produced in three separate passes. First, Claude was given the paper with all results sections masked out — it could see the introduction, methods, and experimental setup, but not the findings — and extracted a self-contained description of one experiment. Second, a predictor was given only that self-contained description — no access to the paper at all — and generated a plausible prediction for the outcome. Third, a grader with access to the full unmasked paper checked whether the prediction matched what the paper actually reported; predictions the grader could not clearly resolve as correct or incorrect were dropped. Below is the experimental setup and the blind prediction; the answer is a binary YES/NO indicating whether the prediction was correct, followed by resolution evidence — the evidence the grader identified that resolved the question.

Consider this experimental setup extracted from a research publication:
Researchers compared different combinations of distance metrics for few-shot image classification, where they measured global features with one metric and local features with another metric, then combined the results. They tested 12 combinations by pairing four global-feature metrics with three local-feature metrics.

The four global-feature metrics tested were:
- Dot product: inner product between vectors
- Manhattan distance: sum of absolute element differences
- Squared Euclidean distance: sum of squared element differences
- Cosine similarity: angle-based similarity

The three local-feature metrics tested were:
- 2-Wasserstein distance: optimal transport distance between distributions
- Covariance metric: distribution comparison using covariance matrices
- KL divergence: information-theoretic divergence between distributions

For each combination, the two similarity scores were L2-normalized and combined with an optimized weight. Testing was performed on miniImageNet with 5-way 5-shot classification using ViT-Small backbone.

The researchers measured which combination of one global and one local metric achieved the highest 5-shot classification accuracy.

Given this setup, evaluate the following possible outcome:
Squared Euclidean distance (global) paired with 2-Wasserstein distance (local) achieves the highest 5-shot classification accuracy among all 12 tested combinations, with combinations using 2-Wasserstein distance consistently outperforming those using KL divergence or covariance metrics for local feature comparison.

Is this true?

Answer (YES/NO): NO